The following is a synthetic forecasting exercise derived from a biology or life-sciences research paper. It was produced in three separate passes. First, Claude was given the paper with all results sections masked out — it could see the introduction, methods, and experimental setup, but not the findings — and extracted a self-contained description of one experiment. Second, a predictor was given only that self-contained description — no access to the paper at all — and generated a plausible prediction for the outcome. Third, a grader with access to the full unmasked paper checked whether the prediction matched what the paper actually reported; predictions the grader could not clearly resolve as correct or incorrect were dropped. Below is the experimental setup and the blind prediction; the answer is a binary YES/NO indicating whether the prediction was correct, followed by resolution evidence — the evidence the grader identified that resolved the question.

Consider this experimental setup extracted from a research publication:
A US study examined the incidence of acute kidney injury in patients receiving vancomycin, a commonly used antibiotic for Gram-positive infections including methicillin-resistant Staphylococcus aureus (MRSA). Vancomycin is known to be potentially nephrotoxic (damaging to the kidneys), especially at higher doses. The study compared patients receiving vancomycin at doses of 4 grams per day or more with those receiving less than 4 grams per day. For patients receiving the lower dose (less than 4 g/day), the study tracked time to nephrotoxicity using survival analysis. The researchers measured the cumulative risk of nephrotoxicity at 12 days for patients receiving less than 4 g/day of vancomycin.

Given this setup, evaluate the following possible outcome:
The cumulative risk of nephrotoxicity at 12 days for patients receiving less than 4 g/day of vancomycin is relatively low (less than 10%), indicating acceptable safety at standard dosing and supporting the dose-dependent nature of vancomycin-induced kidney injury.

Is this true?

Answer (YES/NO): NO